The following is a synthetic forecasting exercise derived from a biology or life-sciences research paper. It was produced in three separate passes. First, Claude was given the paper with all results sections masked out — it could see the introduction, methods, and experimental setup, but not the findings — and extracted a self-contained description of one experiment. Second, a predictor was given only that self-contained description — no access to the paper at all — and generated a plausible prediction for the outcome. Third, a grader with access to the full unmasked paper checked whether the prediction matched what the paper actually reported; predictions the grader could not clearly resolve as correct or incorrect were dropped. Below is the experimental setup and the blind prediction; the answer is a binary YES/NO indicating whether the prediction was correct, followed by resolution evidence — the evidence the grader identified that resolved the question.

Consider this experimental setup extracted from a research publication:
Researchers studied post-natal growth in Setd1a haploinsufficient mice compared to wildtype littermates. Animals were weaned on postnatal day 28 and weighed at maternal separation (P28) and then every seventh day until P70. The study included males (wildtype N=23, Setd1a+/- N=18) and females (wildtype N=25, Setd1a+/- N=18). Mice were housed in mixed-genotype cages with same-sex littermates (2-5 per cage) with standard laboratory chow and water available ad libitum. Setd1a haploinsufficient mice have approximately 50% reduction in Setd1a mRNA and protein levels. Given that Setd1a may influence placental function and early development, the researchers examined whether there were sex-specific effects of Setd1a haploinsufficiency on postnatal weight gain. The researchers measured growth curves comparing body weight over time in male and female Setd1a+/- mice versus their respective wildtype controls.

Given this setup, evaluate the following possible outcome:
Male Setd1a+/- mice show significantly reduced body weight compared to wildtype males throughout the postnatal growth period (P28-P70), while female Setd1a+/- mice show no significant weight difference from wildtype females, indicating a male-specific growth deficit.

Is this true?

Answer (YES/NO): NO